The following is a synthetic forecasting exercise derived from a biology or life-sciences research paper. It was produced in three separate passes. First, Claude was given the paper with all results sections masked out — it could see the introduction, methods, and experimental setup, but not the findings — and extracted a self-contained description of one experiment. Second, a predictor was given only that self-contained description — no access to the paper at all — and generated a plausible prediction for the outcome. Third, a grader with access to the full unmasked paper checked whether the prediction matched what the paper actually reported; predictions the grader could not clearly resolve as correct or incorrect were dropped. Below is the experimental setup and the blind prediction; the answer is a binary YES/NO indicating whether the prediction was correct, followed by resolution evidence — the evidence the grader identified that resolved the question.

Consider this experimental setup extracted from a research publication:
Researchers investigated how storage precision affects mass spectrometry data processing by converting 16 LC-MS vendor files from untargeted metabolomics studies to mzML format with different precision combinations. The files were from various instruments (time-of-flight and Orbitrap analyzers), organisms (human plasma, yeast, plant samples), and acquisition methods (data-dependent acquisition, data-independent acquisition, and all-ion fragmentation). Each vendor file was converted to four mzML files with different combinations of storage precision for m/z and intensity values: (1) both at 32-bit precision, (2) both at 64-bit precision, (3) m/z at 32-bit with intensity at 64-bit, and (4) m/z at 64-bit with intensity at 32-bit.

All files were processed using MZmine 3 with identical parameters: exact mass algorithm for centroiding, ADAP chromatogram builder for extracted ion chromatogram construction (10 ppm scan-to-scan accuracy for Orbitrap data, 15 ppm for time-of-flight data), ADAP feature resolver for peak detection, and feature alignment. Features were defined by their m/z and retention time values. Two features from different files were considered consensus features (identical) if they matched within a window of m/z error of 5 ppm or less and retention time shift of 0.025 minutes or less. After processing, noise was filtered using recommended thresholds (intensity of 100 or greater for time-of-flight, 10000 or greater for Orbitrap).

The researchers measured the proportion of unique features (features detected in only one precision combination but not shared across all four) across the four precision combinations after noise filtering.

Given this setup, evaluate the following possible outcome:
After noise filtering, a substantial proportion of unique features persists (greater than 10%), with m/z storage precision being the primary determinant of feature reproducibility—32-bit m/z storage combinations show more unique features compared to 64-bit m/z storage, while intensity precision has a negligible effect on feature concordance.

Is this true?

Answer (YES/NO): NO